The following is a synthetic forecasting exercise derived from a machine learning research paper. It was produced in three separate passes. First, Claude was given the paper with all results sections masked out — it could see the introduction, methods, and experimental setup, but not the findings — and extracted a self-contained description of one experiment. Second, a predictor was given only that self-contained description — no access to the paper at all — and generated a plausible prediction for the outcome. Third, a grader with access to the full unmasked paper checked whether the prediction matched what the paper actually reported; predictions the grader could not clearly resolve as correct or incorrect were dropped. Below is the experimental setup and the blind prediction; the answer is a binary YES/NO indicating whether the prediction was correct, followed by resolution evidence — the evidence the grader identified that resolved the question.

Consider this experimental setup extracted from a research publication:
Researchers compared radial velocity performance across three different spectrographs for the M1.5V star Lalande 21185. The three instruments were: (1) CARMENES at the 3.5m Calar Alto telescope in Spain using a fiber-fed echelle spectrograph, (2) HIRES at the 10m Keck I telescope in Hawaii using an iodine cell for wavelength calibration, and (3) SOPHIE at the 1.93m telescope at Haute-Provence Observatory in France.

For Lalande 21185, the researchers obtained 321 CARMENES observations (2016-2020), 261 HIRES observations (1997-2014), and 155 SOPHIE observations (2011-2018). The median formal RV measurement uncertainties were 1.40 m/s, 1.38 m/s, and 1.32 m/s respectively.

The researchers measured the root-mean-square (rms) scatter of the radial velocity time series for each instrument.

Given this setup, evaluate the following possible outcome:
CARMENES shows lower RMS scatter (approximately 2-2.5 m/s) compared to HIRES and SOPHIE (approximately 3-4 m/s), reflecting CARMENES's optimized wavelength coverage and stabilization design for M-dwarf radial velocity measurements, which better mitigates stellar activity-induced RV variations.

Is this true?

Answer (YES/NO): NO